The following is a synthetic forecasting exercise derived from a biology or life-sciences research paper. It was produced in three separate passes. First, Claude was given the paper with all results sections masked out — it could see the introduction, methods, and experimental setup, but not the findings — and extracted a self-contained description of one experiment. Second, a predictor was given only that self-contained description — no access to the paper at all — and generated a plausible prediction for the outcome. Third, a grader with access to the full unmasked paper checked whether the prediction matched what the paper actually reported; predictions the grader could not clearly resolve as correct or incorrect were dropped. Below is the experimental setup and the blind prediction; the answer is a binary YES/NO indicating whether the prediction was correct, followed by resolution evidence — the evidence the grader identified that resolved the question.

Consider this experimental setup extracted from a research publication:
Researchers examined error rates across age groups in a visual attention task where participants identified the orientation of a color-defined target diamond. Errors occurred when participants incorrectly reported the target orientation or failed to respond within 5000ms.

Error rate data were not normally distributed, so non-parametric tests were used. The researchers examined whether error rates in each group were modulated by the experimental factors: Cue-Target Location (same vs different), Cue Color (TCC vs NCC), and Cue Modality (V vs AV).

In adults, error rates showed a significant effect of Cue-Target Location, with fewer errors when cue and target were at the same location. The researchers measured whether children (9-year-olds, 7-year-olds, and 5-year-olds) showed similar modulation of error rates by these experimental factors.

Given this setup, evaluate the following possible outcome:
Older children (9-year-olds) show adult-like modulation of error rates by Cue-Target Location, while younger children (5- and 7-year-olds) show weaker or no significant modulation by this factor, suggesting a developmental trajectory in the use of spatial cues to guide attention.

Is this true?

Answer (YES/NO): NO